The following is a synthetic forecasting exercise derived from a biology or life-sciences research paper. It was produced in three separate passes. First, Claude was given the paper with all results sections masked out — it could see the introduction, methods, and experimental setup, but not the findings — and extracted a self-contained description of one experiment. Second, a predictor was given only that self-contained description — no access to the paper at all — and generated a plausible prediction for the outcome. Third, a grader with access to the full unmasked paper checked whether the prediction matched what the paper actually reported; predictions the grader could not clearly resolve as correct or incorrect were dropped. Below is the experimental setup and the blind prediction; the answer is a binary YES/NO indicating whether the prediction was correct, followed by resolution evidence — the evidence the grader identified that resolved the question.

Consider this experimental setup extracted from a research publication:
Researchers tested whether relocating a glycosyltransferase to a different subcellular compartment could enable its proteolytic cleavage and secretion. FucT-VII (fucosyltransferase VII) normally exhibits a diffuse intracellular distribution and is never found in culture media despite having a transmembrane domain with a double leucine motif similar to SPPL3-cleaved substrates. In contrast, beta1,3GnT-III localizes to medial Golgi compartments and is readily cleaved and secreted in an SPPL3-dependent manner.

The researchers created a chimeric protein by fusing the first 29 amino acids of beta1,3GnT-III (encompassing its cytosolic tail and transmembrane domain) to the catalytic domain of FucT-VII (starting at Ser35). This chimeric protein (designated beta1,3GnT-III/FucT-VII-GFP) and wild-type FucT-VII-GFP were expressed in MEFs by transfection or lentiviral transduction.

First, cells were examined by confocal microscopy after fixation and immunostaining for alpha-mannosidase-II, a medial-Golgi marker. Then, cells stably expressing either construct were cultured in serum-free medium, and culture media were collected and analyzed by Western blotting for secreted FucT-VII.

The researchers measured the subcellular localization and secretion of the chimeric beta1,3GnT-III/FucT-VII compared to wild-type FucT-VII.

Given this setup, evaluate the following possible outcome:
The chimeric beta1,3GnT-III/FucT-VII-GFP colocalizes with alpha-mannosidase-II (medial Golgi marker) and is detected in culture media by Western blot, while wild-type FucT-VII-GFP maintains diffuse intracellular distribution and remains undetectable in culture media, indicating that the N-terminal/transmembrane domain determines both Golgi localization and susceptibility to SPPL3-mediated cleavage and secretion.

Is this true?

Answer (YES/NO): YES